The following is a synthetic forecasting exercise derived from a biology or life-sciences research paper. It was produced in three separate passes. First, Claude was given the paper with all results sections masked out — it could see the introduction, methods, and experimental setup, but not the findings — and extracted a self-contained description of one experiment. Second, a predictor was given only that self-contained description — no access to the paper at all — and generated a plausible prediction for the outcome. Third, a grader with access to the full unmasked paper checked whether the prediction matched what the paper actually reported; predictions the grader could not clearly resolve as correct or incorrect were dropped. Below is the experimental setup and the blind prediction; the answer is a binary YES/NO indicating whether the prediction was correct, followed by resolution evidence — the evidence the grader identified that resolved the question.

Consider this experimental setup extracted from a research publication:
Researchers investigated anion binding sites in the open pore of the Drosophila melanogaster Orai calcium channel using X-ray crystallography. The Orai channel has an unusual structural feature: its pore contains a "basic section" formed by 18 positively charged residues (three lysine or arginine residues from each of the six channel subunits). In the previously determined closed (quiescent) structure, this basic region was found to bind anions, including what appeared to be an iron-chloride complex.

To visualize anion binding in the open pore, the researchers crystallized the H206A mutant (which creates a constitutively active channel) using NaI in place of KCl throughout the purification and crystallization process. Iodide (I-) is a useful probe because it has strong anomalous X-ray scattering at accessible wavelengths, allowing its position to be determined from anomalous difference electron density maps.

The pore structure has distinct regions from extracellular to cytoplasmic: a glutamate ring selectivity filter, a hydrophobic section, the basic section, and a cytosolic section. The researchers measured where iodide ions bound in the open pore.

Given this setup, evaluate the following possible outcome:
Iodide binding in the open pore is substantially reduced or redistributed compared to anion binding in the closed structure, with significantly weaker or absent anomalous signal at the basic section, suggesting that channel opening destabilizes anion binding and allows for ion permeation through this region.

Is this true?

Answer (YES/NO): NO